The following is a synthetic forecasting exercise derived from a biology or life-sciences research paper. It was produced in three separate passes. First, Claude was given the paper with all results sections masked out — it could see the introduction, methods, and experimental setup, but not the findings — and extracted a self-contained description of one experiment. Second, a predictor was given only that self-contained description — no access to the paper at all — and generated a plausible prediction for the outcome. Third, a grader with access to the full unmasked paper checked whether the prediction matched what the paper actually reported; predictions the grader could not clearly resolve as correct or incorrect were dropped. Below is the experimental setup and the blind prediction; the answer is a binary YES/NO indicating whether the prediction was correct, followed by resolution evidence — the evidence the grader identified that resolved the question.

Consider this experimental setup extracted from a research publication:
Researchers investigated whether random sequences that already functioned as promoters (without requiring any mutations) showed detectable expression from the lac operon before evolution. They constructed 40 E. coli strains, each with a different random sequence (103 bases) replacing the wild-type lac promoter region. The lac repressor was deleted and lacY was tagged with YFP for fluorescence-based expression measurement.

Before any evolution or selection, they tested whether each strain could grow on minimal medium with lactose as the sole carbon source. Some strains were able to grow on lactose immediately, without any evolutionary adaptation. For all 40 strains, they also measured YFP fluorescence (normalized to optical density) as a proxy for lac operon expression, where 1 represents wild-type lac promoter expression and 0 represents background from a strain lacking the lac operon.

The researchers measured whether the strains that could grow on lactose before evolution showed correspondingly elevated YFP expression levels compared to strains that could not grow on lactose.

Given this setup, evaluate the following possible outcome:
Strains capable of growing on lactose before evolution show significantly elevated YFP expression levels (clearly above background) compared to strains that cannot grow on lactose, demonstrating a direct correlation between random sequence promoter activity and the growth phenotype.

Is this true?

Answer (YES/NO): YES